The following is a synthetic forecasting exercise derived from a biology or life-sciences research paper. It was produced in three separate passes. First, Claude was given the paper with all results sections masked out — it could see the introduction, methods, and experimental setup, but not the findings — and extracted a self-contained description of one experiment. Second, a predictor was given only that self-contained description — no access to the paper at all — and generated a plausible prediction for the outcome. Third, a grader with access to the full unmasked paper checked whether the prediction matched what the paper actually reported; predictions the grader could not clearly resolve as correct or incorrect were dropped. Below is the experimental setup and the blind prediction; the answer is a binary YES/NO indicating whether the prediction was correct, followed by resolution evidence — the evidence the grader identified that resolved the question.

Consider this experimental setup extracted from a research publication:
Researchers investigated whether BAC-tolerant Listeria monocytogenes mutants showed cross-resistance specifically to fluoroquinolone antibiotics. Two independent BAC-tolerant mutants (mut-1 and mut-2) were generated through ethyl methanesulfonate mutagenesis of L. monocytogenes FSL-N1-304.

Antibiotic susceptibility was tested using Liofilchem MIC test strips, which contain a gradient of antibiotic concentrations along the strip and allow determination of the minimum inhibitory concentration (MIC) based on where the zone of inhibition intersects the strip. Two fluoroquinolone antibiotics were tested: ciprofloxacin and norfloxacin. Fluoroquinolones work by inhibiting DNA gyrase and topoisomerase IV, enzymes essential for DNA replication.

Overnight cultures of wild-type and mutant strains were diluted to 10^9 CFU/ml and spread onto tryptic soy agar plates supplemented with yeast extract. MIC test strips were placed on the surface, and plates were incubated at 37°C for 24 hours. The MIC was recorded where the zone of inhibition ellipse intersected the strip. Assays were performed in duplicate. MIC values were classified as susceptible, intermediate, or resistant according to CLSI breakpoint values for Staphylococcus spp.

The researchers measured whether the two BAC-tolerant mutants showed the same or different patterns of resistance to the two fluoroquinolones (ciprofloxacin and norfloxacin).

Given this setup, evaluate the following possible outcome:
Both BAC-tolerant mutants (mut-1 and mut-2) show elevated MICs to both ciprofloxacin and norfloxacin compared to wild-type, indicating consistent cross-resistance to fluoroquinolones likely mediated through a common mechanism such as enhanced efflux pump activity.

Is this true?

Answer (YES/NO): NO